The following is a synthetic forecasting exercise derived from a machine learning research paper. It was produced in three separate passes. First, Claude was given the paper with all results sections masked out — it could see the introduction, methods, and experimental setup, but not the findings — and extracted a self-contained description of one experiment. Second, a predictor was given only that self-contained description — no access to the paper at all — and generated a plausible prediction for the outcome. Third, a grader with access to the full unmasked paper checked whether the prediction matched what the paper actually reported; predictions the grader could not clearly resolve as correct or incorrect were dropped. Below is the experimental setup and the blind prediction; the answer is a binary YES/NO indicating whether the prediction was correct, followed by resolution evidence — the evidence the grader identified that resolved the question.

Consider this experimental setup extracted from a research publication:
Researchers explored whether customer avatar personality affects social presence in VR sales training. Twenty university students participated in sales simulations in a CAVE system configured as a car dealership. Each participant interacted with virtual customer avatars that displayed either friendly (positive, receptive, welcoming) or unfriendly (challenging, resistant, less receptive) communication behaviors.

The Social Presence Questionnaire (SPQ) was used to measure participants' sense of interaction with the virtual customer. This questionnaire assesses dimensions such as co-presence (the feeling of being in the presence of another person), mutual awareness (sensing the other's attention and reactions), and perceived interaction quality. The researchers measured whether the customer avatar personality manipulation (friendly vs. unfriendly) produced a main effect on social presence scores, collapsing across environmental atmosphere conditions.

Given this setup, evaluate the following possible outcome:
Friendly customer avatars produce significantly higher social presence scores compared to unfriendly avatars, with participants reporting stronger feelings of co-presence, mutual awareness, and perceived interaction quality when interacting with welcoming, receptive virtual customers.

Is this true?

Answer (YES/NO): NO